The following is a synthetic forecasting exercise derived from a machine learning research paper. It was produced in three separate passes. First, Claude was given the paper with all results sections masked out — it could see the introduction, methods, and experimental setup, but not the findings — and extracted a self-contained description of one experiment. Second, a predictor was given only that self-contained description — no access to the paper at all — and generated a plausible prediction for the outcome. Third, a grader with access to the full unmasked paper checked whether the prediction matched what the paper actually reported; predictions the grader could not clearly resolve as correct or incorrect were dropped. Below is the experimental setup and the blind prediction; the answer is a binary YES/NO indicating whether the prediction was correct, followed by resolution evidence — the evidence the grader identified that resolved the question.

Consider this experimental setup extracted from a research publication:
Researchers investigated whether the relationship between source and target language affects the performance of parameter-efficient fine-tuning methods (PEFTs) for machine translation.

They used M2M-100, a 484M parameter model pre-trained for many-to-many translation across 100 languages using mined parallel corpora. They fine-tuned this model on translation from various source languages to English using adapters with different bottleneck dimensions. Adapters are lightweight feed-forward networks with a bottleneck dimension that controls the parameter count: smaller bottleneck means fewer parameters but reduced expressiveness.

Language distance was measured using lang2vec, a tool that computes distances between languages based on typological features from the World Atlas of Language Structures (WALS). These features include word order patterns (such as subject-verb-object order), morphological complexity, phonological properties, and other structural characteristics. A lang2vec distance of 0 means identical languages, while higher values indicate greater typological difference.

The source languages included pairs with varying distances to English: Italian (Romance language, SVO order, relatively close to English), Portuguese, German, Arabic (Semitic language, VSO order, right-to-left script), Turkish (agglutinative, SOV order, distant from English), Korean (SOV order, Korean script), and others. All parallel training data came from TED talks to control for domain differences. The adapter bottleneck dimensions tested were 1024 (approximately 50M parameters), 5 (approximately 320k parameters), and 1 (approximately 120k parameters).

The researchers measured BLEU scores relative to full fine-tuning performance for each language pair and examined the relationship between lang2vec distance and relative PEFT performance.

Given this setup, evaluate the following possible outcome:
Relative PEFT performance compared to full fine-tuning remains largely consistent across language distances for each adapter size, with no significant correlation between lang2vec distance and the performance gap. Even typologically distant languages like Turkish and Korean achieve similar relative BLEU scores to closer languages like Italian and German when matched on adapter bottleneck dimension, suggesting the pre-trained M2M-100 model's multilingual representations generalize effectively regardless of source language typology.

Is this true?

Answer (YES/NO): NO